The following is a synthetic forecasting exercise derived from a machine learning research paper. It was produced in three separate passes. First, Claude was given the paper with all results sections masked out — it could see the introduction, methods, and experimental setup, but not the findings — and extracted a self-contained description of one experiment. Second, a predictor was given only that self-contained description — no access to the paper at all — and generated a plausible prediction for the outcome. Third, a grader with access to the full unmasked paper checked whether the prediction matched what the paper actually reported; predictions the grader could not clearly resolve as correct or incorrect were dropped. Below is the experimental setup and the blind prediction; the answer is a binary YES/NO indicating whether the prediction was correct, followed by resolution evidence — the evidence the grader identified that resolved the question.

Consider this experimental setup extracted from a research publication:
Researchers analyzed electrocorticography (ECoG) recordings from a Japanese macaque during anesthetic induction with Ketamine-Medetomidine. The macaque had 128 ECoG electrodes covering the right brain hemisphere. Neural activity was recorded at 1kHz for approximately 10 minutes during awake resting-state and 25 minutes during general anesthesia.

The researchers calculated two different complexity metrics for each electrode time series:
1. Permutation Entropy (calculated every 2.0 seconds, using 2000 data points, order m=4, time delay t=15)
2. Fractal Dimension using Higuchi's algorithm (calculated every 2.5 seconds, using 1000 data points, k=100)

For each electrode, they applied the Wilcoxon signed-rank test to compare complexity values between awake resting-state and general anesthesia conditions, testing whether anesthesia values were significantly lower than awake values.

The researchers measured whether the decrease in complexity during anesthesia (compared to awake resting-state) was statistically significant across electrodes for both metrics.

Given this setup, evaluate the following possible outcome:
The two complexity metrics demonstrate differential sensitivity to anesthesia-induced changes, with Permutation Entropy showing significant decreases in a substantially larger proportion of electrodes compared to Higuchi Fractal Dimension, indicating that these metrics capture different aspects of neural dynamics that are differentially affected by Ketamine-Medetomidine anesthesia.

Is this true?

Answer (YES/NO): NO